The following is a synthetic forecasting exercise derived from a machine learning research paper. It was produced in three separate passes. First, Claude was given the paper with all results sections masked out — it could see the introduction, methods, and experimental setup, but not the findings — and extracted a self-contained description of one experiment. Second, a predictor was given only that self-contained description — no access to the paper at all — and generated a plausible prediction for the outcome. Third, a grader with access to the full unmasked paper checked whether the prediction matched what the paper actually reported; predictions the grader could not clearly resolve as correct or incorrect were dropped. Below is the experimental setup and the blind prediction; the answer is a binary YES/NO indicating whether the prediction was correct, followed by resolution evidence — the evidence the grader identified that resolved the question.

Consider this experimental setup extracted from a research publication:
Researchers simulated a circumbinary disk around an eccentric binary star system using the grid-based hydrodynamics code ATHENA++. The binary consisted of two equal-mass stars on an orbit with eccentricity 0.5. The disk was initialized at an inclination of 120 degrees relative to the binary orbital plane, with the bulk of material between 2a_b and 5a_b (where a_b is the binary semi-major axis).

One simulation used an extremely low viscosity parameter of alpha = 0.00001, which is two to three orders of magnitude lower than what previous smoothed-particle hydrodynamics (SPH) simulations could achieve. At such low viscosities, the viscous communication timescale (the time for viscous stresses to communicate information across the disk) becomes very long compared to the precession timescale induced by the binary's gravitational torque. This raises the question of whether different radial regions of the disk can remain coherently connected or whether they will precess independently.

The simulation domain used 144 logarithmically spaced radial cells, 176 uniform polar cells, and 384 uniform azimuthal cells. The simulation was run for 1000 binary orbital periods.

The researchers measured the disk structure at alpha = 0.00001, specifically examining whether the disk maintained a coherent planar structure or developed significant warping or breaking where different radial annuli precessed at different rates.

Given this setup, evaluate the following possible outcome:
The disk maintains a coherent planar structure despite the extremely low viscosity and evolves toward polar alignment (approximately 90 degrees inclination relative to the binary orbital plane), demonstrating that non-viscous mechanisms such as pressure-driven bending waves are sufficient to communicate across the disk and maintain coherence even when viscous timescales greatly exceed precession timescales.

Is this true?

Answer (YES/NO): NO